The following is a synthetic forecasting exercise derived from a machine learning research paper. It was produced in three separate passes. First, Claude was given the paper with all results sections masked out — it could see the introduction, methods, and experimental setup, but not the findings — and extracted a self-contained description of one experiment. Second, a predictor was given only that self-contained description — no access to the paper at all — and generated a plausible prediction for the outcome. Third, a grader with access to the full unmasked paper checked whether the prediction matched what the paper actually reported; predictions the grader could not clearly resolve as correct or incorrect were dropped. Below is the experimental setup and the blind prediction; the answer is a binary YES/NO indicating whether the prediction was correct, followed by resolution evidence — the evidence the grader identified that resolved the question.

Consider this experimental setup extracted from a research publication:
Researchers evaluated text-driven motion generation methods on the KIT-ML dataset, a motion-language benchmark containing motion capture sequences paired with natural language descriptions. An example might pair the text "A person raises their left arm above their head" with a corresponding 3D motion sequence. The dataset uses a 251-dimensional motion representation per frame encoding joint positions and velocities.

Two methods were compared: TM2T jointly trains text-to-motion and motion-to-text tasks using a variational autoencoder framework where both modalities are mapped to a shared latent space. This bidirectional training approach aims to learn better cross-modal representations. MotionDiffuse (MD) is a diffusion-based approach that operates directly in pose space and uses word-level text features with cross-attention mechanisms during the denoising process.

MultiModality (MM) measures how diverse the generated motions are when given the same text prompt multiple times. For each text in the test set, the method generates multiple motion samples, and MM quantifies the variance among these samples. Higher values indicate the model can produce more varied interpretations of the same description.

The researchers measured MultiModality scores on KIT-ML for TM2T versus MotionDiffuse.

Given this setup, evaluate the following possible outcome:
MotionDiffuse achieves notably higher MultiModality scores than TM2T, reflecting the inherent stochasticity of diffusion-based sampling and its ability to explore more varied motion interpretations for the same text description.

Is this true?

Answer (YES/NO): NO